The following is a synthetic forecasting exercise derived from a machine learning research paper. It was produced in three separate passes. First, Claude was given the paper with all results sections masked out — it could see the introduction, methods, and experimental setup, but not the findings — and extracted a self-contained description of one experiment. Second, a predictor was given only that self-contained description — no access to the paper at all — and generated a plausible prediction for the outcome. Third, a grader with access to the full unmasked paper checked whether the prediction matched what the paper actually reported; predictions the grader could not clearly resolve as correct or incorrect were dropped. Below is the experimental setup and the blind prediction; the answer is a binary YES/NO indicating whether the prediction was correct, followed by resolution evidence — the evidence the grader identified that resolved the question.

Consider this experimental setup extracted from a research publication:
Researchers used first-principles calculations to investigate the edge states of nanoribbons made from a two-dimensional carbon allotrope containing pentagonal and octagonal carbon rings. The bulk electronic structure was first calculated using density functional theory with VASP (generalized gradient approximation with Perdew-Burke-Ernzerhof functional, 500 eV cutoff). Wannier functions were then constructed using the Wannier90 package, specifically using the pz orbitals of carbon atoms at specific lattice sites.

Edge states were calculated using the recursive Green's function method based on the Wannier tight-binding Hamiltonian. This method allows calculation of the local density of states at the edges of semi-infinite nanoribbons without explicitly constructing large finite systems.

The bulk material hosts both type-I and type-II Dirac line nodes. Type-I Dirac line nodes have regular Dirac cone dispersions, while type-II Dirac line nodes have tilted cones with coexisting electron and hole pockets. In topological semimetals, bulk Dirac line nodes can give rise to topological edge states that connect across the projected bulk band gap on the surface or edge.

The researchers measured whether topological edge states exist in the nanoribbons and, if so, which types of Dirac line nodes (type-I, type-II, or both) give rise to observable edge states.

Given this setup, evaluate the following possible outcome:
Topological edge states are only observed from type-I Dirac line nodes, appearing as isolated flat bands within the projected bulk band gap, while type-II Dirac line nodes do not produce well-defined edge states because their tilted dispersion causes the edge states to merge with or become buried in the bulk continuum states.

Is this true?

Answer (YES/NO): NO